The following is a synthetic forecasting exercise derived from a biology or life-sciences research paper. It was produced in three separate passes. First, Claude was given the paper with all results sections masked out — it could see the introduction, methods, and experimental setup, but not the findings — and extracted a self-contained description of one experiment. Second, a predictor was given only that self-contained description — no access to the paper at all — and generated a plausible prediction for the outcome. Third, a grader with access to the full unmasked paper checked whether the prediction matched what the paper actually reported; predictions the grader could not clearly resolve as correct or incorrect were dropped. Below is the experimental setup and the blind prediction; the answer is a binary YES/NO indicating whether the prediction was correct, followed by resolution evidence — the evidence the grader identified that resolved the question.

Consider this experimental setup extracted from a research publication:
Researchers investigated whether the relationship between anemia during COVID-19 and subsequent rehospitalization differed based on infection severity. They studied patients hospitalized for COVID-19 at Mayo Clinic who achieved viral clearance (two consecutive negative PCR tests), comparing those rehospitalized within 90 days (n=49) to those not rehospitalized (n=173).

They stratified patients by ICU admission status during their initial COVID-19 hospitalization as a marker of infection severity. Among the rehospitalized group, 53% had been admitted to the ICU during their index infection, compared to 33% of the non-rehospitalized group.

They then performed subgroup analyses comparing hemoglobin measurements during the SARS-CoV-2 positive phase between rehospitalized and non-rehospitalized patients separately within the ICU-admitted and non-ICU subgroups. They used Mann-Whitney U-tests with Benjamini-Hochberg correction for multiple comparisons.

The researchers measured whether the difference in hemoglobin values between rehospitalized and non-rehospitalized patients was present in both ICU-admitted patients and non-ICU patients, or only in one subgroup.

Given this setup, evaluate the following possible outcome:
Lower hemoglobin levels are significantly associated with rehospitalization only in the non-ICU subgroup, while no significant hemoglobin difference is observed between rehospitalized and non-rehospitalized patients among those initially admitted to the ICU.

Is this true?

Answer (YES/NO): NO